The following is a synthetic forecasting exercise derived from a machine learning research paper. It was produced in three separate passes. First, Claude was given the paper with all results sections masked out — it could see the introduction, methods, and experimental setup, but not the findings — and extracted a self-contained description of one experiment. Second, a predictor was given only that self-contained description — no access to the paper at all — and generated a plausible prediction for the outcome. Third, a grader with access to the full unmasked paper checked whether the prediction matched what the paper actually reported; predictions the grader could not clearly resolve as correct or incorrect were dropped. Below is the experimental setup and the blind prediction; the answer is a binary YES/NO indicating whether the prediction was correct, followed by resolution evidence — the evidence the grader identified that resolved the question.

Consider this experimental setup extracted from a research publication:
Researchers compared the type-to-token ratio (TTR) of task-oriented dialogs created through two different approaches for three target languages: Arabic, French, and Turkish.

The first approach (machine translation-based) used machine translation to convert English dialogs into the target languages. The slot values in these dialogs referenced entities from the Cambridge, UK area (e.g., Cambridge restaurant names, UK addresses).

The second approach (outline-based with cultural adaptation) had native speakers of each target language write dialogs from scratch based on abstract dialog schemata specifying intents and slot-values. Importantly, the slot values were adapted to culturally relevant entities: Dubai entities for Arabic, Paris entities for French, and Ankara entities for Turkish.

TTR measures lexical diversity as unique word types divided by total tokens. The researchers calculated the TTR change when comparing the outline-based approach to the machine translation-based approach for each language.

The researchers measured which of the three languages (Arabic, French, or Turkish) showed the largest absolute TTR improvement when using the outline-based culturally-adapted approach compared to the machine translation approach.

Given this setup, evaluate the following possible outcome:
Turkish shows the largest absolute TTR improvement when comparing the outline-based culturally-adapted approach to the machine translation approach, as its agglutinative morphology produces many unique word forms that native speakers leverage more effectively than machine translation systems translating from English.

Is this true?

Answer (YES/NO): YES